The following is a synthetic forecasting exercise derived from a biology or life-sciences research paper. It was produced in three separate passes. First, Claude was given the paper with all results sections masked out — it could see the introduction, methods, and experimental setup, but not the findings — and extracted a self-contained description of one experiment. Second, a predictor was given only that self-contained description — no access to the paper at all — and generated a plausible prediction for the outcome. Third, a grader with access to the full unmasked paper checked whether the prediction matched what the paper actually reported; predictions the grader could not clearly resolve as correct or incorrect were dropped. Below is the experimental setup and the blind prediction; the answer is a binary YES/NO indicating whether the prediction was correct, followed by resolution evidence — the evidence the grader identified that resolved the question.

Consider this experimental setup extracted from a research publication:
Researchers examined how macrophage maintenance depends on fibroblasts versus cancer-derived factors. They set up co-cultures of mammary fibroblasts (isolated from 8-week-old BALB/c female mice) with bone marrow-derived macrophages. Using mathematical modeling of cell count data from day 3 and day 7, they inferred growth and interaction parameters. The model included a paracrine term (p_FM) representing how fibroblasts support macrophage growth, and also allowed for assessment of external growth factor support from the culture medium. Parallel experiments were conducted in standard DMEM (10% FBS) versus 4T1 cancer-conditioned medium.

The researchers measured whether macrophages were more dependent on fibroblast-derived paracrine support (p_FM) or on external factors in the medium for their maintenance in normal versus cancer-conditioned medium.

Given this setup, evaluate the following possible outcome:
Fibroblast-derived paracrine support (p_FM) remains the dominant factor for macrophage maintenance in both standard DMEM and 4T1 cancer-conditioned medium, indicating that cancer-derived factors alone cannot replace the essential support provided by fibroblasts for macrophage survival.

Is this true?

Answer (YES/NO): NO